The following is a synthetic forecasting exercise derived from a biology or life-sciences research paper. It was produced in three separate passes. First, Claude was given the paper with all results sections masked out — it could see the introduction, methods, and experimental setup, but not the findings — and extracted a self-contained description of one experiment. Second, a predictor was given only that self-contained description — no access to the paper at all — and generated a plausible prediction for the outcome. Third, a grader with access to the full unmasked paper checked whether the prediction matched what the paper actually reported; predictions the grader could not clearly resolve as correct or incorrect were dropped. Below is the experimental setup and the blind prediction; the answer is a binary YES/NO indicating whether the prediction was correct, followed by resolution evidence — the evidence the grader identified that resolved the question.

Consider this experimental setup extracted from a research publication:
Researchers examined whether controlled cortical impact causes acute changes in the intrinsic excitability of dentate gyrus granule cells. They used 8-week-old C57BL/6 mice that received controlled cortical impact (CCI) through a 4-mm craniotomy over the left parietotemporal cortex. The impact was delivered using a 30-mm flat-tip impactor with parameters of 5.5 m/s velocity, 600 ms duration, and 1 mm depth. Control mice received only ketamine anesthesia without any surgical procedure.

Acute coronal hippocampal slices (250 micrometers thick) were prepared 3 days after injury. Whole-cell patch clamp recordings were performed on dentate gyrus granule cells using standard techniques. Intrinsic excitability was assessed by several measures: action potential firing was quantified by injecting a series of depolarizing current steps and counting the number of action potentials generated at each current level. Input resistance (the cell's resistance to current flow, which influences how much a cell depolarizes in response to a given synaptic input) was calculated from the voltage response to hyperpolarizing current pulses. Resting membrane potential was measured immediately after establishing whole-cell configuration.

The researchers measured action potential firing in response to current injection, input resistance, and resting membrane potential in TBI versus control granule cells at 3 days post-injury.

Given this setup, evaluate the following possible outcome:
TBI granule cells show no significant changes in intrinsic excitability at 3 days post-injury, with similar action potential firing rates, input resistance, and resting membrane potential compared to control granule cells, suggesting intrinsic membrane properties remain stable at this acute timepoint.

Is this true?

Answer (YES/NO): YES